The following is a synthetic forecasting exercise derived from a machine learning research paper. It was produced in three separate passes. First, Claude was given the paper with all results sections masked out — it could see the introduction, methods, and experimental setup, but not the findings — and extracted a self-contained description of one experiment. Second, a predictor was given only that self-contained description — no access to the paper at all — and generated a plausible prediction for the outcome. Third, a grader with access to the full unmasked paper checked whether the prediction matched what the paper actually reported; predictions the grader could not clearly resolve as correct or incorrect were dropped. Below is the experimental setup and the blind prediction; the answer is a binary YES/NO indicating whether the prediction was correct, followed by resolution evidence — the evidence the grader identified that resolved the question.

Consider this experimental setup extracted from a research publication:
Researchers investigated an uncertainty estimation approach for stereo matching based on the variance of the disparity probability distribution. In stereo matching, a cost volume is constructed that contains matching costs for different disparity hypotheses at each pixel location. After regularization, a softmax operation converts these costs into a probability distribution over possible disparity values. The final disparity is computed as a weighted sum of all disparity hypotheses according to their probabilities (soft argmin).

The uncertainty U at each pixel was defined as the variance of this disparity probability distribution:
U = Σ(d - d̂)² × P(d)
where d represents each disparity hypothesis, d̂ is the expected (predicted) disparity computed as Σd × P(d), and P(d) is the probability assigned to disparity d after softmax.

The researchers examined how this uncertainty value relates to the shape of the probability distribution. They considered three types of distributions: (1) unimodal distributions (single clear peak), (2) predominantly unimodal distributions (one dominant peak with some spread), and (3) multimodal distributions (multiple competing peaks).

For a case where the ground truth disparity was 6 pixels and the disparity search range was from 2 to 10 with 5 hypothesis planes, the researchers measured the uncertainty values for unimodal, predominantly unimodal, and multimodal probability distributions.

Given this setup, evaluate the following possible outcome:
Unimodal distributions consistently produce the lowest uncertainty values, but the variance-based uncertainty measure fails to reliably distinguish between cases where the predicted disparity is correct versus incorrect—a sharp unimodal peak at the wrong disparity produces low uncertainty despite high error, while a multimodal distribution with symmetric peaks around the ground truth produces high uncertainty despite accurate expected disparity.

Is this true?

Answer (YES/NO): NO